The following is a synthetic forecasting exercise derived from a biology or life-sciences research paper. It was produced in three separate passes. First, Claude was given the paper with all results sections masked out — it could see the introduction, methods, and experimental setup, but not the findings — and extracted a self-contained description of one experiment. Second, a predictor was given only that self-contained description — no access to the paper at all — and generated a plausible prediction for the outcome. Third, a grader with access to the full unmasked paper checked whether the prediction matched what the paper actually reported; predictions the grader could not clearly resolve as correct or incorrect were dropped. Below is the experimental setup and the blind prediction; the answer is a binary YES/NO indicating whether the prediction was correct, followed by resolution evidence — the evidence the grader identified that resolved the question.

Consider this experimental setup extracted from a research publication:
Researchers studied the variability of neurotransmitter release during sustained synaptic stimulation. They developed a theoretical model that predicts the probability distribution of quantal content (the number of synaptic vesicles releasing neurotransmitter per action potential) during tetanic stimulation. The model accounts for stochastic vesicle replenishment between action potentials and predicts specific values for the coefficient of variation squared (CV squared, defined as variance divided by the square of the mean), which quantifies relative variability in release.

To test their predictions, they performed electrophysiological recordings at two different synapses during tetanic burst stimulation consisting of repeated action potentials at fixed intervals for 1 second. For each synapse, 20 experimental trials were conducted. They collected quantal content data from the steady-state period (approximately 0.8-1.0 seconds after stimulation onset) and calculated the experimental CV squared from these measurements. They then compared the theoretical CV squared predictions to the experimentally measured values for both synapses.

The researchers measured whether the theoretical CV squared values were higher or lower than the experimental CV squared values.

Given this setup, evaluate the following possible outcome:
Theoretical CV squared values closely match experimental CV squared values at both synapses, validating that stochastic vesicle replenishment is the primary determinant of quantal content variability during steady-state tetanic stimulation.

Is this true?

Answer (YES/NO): YES